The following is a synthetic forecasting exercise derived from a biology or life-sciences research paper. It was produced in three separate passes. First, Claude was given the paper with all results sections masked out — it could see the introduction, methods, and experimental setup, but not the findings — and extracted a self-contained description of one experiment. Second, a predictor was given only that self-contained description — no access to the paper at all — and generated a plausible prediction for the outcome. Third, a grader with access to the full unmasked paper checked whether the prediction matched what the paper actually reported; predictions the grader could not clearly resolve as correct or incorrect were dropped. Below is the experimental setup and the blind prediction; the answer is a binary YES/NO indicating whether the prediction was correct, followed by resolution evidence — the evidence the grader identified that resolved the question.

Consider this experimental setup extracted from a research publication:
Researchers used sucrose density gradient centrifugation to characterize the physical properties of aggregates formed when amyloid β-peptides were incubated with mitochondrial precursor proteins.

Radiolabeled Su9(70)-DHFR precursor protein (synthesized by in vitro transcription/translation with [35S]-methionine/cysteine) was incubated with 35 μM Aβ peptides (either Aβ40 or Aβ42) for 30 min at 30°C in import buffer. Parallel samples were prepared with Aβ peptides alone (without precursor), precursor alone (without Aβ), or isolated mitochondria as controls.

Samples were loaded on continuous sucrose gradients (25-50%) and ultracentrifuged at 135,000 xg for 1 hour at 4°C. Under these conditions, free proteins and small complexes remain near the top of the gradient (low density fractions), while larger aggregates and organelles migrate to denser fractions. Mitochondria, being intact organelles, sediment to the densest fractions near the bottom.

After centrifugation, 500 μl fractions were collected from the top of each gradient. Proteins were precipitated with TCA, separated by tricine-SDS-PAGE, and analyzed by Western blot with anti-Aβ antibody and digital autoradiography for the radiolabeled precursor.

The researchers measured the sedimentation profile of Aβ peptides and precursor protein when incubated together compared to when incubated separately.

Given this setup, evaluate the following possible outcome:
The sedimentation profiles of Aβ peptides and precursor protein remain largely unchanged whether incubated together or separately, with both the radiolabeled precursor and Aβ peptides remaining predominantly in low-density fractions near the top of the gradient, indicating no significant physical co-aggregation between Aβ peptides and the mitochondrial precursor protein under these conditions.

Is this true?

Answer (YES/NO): NO